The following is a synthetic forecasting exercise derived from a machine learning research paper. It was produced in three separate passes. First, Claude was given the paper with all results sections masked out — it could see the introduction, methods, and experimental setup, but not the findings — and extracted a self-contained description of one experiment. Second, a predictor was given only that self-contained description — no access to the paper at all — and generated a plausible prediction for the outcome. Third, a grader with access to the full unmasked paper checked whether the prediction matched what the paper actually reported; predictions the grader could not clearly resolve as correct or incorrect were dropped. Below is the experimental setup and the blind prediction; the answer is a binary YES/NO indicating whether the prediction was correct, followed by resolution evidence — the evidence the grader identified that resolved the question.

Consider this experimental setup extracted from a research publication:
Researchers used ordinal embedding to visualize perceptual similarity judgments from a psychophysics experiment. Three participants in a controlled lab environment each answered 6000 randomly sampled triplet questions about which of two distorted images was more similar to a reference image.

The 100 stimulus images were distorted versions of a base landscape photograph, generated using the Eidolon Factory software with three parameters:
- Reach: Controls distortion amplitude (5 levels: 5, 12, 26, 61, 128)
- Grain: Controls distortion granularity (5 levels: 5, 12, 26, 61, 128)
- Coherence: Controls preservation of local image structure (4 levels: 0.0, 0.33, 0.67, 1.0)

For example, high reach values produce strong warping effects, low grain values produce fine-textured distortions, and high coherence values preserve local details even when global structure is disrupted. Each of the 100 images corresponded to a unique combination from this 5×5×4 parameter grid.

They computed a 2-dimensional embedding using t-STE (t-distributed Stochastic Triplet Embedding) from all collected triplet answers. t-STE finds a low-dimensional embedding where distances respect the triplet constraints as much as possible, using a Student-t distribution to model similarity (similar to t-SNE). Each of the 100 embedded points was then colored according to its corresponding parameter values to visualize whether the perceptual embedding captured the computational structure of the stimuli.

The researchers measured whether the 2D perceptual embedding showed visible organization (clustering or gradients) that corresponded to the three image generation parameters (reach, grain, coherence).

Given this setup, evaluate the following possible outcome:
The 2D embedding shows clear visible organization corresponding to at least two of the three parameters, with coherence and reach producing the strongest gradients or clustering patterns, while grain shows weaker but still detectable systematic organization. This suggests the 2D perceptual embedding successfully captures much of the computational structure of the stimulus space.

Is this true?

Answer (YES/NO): NO